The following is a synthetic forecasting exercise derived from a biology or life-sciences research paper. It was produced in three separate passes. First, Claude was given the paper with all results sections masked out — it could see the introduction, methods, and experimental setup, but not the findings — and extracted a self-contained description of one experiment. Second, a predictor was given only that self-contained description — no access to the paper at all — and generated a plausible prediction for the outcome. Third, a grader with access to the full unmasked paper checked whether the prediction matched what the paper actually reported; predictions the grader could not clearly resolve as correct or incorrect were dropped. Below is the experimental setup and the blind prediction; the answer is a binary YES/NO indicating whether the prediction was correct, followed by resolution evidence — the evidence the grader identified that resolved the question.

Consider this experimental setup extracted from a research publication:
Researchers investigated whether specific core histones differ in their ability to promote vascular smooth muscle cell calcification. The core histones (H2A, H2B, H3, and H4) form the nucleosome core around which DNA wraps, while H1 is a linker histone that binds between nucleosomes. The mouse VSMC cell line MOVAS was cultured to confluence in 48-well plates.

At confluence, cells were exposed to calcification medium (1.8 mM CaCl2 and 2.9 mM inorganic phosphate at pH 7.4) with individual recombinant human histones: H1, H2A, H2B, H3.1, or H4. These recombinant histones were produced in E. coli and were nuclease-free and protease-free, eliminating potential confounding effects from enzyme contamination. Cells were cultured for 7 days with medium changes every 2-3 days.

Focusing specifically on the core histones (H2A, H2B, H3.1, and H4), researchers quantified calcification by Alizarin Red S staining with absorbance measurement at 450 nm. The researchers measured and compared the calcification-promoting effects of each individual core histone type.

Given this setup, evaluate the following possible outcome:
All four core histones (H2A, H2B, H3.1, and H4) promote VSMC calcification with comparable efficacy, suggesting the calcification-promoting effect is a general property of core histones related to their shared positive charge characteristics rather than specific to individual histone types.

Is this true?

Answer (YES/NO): NO